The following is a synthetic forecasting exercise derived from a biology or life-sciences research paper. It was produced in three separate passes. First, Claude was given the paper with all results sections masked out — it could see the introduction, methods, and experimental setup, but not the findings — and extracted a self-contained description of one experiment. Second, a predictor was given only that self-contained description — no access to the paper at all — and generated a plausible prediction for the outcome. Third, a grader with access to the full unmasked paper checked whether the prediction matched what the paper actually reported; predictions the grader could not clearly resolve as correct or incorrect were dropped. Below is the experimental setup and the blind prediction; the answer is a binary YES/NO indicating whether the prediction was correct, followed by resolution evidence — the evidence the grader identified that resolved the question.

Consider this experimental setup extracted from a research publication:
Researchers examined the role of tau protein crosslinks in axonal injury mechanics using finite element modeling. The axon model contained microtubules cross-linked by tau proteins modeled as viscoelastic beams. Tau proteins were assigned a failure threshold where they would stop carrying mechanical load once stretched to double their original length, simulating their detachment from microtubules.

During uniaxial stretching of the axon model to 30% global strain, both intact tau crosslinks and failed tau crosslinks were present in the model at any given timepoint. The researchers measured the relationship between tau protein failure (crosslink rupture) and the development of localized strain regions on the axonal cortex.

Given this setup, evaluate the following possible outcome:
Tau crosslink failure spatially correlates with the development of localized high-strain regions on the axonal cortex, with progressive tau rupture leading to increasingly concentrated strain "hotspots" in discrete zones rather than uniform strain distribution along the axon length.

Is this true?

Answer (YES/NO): YES